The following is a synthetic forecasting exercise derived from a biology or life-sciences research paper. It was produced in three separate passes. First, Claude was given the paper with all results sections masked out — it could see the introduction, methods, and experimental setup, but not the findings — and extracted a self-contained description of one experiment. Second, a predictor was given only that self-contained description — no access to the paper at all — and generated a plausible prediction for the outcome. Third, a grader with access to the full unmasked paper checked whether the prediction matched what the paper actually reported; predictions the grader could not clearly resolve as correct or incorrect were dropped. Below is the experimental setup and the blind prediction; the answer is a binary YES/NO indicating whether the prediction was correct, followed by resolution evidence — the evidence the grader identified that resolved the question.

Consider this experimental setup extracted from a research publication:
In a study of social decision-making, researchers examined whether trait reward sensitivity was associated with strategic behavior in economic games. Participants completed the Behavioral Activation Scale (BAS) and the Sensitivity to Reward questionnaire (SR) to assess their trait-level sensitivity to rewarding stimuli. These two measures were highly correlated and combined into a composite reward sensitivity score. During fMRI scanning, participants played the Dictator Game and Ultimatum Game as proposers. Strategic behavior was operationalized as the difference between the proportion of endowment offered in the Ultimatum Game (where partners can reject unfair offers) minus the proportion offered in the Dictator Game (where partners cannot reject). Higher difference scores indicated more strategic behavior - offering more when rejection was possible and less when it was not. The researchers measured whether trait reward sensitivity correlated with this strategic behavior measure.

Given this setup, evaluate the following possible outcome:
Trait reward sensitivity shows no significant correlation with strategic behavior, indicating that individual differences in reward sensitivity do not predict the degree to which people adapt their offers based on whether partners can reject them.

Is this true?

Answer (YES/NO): YES